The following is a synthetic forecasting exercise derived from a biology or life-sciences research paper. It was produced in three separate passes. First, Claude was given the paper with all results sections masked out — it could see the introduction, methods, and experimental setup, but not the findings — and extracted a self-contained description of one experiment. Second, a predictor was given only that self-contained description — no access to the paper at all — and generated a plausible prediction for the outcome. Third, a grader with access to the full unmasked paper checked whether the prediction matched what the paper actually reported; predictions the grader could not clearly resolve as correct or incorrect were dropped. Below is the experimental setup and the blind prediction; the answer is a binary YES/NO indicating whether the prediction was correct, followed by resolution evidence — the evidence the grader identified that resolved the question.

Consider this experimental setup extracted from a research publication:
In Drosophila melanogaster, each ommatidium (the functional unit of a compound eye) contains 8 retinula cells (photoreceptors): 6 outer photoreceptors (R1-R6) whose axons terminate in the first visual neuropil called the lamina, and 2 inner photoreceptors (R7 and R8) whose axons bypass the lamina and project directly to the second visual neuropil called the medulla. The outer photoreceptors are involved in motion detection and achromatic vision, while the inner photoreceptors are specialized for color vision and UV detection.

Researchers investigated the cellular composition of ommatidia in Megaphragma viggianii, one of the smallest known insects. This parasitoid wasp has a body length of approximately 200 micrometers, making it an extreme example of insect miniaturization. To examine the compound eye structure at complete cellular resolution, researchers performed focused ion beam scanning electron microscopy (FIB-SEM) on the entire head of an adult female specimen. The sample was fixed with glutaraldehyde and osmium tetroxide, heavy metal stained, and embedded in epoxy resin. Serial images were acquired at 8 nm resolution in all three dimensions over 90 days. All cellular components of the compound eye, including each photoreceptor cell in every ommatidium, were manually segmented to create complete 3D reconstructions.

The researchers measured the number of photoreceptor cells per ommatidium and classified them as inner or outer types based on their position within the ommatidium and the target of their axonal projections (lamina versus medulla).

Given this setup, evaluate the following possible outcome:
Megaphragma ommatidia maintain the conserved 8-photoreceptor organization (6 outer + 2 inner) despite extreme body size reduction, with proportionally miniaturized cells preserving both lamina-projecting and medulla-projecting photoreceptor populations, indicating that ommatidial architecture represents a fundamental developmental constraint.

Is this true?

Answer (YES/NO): NO